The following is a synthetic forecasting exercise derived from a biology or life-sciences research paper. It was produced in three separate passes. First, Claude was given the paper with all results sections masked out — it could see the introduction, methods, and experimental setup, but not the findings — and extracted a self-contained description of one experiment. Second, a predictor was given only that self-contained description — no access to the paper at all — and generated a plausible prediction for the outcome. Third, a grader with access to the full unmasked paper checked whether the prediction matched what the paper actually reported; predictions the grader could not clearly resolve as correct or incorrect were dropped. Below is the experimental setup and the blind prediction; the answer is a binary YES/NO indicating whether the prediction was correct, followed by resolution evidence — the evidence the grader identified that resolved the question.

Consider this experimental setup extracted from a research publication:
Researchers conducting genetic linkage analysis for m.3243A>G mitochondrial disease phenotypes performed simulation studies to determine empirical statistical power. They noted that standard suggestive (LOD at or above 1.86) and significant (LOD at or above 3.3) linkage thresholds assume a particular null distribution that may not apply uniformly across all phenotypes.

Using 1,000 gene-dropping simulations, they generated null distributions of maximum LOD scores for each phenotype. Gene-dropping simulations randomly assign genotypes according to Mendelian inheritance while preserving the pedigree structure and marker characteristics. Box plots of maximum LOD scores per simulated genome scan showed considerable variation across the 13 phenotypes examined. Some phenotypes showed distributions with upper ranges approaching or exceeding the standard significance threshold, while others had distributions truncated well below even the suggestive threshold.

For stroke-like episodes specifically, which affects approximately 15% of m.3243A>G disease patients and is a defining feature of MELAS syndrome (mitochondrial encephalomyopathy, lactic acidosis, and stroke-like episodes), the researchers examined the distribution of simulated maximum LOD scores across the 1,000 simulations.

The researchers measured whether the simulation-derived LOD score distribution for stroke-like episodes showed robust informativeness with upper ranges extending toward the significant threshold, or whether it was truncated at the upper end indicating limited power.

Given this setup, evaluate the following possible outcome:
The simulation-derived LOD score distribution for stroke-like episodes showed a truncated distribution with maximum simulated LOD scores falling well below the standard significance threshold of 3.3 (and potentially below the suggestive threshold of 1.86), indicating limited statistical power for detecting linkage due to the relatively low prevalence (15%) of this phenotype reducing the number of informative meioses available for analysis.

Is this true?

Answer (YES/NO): NO